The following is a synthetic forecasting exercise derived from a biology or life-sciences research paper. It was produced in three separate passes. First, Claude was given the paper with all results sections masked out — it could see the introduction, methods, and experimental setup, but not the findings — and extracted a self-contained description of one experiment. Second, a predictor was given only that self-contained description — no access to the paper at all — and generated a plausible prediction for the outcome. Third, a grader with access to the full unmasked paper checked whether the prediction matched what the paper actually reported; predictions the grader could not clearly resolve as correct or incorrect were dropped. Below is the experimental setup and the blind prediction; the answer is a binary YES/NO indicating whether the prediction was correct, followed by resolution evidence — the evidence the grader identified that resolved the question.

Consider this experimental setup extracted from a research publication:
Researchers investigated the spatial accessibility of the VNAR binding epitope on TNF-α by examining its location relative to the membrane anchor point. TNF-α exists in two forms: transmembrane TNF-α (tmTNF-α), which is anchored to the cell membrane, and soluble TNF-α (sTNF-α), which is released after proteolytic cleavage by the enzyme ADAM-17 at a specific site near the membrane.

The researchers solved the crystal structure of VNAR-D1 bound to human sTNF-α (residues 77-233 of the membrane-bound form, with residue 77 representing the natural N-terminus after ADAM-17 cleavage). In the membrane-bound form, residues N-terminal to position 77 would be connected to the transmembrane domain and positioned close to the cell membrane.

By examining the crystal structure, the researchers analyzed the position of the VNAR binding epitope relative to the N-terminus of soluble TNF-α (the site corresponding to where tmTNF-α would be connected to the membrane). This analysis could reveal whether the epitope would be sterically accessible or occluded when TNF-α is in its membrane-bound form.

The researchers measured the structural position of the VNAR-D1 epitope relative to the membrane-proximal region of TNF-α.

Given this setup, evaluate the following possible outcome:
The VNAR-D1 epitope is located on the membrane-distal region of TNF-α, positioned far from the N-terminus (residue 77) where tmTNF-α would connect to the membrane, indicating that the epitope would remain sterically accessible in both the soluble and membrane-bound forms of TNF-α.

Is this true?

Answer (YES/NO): NO